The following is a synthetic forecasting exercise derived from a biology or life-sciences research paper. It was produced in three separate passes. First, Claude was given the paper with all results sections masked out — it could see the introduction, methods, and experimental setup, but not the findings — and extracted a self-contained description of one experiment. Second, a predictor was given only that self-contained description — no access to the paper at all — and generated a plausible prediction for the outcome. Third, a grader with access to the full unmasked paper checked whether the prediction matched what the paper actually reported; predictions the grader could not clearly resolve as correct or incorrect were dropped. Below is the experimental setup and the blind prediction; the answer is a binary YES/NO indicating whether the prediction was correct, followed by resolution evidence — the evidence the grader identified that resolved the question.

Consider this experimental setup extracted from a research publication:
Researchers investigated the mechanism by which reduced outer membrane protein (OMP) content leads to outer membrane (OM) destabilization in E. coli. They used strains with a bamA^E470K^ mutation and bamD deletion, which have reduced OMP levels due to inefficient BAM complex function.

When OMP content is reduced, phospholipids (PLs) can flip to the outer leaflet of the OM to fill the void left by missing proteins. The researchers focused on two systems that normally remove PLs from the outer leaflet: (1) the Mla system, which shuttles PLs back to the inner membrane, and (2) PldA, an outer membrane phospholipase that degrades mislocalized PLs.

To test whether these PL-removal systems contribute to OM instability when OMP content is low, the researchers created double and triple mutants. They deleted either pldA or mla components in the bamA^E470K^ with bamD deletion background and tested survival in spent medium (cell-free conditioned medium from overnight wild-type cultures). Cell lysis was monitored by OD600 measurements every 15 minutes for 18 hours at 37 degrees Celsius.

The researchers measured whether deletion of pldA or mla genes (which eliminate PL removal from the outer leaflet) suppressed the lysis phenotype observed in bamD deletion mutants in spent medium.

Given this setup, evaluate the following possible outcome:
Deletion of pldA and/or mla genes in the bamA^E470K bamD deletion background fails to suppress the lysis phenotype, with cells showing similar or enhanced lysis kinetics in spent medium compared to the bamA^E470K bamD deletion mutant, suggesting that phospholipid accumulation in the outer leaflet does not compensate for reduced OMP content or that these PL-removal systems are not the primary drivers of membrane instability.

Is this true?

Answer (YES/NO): NO